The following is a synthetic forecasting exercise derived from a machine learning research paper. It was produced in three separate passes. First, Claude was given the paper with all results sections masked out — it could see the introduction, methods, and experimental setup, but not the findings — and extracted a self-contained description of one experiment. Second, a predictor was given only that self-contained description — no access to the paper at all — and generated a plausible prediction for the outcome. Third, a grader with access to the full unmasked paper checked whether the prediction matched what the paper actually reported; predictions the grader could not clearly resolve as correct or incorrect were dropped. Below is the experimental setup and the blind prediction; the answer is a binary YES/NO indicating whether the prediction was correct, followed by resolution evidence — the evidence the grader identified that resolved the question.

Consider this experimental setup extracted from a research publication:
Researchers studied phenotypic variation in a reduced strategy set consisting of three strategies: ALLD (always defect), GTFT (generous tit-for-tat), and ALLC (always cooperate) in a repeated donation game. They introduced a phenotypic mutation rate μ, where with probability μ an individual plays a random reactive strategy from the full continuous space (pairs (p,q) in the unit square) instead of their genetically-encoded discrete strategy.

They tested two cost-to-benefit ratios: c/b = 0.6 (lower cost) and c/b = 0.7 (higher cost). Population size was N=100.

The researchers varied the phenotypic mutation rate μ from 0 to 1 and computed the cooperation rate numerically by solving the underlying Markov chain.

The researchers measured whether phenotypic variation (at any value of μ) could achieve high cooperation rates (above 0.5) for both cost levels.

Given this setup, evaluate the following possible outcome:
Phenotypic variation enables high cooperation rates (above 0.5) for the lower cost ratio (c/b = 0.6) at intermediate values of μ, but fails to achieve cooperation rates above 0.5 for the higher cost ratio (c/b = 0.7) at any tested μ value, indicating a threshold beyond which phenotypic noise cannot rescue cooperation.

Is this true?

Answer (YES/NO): YES